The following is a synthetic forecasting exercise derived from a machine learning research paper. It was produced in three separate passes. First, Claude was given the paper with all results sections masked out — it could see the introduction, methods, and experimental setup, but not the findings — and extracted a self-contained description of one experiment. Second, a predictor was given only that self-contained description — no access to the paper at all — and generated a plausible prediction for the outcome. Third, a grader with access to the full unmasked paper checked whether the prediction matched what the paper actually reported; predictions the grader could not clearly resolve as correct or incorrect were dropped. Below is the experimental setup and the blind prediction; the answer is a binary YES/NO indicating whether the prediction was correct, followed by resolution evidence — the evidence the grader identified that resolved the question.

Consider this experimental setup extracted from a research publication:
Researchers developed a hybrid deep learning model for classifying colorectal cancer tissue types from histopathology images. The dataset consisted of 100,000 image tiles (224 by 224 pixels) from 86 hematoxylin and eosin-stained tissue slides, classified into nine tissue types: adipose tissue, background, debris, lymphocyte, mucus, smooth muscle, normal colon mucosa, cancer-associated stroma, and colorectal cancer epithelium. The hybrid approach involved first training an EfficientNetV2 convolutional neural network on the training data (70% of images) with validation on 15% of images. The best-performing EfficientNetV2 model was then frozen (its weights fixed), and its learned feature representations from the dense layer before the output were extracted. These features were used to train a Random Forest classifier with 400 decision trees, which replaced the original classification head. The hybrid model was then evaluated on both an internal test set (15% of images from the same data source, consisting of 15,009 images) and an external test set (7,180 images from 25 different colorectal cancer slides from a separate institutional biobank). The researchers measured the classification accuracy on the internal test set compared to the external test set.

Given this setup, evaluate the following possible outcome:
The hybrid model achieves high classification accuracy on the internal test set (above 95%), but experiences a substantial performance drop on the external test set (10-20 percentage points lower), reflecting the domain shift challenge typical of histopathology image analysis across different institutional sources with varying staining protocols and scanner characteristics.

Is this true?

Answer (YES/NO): NO